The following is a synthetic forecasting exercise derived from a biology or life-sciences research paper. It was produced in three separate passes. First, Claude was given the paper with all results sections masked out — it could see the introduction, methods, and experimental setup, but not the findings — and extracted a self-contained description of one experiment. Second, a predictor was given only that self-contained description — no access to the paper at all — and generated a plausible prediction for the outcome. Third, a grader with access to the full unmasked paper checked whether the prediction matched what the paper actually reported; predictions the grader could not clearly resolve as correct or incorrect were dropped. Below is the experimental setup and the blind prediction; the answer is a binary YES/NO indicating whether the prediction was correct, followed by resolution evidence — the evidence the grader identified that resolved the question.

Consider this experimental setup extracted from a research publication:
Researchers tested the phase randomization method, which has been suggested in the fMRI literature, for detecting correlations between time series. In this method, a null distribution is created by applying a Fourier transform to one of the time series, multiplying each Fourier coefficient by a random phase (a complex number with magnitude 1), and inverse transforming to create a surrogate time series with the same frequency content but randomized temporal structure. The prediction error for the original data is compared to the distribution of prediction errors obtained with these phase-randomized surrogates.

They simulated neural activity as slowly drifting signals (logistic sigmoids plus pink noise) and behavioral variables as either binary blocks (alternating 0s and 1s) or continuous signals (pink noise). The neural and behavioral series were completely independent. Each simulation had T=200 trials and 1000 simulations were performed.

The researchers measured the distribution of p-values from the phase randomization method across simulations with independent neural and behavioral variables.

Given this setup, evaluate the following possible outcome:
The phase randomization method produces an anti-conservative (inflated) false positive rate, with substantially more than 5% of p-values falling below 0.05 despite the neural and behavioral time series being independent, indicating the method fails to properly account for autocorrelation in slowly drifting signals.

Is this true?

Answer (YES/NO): YES